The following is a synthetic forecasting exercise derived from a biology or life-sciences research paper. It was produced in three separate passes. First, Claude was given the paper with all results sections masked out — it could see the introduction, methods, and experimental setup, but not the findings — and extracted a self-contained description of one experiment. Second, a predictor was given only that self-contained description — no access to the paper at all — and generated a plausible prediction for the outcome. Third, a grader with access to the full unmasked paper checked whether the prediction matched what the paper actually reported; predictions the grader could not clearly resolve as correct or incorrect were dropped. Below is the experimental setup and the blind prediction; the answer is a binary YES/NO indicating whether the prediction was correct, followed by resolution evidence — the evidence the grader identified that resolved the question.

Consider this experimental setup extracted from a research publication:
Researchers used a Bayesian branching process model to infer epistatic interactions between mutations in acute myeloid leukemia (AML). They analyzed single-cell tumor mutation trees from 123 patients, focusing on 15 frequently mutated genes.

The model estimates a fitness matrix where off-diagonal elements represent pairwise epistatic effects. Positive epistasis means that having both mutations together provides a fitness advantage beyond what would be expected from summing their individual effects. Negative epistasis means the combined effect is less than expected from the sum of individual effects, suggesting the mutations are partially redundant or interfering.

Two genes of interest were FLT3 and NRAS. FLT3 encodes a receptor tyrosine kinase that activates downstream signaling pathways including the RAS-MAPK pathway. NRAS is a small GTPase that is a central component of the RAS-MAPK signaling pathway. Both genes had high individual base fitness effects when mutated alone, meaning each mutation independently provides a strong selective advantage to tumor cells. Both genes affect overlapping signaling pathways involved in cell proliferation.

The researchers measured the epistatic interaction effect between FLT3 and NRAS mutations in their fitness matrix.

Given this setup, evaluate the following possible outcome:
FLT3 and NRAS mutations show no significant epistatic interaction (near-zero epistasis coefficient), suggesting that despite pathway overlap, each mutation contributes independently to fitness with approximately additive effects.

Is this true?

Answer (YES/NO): NO